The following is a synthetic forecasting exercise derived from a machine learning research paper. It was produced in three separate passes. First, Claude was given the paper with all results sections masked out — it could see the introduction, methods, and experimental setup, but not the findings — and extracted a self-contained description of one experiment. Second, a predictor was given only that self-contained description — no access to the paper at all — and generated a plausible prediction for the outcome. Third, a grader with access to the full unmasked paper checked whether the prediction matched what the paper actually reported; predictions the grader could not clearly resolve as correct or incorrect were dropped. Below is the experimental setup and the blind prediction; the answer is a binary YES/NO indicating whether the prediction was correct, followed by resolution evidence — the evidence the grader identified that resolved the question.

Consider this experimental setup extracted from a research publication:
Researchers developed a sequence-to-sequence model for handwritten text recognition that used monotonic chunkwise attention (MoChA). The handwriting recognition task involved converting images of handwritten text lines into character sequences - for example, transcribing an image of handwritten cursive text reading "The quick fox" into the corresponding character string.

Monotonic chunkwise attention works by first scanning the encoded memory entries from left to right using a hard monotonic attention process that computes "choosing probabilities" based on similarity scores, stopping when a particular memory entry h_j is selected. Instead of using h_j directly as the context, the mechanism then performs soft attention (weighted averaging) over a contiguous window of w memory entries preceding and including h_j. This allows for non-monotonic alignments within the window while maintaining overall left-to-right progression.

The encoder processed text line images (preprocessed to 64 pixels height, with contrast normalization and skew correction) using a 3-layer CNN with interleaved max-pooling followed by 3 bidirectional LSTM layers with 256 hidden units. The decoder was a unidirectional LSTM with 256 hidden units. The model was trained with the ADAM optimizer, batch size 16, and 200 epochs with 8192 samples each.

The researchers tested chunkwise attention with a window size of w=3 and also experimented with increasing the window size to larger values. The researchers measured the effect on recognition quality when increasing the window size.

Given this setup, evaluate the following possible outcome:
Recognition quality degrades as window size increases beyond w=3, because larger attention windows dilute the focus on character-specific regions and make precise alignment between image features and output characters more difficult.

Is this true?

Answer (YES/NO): NO